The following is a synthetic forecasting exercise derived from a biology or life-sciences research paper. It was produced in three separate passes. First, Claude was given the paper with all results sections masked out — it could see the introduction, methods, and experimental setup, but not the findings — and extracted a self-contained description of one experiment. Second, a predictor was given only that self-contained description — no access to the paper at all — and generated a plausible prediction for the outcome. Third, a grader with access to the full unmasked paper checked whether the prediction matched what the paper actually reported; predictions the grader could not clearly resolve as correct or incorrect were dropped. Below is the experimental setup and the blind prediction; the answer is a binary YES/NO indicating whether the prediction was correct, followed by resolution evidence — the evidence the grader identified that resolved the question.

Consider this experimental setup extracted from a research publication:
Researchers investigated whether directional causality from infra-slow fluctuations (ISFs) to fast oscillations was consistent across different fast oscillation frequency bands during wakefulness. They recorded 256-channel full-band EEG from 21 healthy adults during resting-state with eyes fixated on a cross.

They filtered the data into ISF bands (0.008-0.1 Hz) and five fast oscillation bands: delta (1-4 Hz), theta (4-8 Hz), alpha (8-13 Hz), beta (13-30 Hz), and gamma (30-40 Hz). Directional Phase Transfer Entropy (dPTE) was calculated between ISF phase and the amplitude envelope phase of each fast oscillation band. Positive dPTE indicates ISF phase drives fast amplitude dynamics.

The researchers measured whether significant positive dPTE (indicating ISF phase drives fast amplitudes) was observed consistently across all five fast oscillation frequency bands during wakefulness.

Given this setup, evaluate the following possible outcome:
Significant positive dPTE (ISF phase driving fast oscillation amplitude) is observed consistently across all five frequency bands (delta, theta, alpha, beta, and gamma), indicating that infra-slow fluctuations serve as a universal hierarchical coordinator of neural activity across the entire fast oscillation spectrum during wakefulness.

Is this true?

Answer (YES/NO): YES